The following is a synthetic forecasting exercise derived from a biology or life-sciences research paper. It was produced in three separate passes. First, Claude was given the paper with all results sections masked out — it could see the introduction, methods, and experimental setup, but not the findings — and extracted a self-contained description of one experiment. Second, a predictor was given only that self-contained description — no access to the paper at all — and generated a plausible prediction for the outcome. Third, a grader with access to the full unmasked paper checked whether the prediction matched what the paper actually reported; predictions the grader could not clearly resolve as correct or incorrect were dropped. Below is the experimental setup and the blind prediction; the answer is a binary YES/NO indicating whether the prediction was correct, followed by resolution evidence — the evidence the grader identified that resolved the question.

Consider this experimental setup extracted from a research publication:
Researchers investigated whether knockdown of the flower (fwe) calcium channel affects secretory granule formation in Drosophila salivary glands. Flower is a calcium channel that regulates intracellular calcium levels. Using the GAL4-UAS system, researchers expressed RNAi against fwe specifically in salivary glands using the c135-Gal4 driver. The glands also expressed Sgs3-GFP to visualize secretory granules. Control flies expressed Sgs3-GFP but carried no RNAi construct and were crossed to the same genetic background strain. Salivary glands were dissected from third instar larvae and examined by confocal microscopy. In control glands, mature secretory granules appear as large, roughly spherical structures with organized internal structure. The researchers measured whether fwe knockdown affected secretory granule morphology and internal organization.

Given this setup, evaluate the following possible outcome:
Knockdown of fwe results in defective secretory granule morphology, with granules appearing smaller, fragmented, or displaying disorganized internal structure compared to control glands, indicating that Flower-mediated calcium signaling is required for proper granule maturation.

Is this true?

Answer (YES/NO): NO